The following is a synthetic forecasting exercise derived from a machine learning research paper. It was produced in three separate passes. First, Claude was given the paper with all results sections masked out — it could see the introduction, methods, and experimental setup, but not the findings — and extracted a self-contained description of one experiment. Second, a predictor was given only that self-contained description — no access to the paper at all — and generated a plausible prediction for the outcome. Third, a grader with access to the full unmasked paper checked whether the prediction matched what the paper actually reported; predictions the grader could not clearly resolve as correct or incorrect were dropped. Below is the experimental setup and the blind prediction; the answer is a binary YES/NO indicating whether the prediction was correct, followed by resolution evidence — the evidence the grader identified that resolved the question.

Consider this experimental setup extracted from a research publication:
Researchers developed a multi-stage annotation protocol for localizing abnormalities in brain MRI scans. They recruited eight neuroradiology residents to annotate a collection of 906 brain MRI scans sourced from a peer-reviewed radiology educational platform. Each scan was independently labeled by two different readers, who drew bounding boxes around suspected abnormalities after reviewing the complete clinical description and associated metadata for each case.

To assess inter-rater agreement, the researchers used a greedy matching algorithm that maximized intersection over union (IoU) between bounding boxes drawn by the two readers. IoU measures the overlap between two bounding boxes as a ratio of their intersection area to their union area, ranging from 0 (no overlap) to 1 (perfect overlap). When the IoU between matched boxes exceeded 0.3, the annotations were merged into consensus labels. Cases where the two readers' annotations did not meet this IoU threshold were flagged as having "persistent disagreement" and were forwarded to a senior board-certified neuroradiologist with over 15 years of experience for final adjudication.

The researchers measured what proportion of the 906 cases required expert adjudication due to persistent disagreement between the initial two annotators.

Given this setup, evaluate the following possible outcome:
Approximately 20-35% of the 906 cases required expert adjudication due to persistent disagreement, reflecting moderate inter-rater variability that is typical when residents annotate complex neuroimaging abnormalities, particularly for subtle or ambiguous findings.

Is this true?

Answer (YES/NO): YES